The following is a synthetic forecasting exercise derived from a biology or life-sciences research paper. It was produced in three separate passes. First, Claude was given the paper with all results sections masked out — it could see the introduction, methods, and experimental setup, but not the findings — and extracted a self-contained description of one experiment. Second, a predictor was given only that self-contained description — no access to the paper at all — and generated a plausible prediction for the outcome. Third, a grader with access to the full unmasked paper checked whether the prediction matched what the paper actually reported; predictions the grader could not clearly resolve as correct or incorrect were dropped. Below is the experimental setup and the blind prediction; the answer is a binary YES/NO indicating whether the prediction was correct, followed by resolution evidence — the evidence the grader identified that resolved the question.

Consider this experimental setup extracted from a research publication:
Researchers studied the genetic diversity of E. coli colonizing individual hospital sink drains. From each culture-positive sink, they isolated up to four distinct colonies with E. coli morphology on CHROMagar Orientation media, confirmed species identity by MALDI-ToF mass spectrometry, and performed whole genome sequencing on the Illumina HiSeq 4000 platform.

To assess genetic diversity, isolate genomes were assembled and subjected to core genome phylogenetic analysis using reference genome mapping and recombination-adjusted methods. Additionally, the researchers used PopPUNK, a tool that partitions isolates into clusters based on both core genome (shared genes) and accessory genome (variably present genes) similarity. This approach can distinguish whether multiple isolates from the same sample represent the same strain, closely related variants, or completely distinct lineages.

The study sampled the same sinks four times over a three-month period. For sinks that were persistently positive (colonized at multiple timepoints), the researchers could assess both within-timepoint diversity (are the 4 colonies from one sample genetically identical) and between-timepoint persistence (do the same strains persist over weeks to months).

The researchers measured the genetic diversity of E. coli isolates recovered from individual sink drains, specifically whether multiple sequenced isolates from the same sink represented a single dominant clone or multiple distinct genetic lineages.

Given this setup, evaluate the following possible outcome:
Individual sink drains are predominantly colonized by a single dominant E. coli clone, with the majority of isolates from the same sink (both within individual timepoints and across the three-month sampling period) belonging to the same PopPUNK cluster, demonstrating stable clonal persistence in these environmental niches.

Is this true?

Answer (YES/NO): NO